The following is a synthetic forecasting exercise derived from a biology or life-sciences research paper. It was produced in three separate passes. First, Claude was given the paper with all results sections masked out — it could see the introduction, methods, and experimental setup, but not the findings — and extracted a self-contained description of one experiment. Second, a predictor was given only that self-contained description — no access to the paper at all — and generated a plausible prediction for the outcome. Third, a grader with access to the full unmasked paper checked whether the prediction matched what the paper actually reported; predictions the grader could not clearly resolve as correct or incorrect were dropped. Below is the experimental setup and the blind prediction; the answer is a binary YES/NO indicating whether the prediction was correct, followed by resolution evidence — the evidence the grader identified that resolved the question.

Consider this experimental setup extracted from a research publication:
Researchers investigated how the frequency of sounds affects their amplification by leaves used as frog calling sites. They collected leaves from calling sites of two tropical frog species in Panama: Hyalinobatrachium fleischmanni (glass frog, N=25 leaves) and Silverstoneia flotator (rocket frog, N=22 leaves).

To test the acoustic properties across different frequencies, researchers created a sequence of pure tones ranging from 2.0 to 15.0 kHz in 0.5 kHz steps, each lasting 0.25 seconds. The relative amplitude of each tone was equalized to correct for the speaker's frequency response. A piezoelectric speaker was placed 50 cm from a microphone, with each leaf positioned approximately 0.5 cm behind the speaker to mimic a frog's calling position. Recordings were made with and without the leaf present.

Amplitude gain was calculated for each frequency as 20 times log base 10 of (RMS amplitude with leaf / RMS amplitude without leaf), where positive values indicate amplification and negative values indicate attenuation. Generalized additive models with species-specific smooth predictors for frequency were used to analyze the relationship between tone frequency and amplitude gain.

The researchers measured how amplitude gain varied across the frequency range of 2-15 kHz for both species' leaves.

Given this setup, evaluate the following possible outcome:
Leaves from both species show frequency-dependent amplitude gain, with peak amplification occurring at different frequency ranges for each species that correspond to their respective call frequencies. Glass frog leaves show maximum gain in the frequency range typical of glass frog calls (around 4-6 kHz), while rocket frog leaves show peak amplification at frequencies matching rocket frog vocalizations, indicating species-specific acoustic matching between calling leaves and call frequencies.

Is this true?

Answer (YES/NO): NO